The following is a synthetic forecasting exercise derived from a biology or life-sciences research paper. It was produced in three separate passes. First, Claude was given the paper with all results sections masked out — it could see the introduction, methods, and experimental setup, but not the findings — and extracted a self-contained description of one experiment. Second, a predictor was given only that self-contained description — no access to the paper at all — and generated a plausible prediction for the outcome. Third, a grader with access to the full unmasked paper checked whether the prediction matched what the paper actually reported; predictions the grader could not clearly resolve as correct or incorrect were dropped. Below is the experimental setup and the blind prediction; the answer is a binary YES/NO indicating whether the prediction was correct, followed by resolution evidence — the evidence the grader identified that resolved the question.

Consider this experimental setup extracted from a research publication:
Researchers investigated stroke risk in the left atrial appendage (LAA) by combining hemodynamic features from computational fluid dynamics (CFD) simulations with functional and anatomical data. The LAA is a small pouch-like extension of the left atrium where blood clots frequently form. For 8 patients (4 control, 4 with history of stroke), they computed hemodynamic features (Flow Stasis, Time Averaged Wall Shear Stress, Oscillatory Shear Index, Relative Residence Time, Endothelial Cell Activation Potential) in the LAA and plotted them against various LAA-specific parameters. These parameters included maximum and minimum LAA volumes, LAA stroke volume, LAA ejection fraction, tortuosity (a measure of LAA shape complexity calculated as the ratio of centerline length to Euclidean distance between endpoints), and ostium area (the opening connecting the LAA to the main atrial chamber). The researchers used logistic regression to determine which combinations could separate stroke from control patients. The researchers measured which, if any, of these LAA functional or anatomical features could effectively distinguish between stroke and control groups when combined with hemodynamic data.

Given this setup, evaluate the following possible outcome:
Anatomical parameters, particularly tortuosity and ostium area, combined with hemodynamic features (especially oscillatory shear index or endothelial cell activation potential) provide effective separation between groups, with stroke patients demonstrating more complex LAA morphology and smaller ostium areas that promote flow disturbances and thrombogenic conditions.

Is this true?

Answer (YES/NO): NO